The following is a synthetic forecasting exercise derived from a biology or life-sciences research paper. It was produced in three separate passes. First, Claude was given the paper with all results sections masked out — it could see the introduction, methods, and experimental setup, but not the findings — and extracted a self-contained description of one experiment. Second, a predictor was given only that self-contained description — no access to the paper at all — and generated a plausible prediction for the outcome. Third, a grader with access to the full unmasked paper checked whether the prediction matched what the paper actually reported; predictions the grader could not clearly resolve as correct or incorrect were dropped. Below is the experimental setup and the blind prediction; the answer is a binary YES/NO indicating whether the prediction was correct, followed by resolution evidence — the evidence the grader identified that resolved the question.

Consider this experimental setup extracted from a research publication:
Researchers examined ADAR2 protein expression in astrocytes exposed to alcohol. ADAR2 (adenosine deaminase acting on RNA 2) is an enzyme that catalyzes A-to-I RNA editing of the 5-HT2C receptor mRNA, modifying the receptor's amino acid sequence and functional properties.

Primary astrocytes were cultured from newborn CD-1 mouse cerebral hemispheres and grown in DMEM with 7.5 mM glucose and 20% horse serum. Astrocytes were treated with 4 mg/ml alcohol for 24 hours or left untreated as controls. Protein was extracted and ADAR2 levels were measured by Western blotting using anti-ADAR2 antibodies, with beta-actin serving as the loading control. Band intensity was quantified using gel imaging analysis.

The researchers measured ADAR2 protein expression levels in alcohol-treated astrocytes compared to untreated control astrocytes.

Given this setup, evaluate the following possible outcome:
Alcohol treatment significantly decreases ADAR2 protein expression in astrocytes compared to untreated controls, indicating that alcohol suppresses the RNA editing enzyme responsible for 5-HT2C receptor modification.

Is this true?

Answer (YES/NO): NO